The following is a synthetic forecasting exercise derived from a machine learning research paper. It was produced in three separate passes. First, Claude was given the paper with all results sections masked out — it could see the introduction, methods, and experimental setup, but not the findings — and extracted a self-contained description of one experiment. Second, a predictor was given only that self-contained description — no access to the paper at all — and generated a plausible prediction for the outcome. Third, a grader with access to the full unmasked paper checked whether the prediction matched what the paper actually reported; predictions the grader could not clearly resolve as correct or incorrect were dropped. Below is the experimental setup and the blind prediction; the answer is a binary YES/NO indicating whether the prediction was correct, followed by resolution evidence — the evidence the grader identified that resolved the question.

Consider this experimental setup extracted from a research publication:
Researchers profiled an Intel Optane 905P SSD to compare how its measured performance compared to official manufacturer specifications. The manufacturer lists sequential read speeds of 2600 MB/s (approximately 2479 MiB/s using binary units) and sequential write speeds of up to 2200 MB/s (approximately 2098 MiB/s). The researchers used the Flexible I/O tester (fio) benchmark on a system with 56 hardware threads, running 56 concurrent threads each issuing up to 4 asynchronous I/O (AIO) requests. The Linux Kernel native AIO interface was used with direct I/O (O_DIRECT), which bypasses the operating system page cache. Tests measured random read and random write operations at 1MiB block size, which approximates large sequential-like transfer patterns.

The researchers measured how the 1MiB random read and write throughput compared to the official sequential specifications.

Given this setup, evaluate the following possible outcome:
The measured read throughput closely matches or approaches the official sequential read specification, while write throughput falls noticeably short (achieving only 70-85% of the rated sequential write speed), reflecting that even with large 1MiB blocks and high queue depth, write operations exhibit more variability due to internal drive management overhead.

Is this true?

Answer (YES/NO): NO